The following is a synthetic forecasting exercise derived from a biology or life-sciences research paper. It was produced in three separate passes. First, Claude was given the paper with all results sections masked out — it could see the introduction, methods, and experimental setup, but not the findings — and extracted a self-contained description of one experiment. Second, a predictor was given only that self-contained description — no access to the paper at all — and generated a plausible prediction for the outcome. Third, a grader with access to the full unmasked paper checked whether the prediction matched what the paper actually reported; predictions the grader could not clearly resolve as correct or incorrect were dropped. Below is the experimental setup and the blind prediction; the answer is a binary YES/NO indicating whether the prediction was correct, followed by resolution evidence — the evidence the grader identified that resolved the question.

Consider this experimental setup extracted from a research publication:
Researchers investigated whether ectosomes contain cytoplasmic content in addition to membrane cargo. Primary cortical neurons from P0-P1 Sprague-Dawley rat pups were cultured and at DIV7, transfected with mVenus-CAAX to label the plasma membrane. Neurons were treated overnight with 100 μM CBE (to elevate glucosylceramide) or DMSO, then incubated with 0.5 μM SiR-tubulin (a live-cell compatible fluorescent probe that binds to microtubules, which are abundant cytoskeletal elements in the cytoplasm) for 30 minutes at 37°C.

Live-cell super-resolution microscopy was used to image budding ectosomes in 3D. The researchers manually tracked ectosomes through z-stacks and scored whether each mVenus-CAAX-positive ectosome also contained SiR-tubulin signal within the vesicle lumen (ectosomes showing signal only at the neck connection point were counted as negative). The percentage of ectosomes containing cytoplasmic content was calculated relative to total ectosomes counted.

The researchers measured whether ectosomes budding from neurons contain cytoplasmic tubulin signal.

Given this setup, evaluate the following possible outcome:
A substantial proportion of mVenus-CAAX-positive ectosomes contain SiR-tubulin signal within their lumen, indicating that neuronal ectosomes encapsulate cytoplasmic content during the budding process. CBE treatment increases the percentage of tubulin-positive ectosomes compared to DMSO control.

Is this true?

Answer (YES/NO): NO